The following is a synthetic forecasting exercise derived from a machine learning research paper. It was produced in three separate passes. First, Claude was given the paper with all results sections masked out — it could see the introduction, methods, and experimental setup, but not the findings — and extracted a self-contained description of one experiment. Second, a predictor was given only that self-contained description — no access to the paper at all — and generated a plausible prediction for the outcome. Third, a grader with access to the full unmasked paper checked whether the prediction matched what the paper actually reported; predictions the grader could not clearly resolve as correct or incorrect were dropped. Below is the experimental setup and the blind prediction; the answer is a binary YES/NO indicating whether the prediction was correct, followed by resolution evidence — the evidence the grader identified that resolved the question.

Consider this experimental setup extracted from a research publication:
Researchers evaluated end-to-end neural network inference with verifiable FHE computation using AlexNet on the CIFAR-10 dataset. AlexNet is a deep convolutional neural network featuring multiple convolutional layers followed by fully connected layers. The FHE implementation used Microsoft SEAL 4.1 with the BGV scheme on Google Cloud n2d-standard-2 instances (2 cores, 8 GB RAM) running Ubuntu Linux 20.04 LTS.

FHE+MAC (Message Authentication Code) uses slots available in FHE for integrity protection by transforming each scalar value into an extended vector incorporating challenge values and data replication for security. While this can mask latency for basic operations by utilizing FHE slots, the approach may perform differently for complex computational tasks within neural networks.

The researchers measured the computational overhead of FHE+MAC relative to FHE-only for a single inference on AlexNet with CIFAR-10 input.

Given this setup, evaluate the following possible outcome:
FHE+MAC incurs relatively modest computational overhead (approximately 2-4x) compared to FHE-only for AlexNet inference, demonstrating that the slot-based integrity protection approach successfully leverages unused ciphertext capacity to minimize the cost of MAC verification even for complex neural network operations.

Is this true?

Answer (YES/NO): NO